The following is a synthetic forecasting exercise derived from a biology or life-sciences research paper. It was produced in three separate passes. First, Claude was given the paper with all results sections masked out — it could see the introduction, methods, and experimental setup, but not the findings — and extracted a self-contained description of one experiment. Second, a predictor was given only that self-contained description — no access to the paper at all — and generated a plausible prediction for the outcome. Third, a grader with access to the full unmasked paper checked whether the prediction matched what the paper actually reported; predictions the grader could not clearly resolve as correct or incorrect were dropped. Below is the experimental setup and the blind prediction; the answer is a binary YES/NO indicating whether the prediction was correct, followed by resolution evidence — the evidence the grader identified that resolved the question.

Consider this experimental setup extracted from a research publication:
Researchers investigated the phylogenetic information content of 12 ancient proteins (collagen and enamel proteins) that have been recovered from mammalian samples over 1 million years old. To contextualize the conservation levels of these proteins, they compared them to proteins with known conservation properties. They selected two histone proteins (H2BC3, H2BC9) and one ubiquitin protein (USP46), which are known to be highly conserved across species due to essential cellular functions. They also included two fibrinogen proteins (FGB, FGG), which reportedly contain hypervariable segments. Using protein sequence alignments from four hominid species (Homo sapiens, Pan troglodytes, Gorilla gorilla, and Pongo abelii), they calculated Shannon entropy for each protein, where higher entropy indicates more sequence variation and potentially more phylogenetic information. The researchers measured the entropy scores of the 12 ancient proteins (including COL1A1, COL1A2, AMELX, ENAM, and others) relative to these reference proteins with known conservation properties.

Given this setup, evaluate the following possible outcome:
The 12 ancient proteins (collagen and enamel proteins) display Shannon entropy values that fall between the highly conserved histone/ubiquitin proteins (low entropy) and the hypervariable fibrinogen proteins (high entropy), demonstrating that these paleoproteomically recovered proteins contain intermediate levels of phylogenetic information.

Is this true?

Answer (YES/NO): NO